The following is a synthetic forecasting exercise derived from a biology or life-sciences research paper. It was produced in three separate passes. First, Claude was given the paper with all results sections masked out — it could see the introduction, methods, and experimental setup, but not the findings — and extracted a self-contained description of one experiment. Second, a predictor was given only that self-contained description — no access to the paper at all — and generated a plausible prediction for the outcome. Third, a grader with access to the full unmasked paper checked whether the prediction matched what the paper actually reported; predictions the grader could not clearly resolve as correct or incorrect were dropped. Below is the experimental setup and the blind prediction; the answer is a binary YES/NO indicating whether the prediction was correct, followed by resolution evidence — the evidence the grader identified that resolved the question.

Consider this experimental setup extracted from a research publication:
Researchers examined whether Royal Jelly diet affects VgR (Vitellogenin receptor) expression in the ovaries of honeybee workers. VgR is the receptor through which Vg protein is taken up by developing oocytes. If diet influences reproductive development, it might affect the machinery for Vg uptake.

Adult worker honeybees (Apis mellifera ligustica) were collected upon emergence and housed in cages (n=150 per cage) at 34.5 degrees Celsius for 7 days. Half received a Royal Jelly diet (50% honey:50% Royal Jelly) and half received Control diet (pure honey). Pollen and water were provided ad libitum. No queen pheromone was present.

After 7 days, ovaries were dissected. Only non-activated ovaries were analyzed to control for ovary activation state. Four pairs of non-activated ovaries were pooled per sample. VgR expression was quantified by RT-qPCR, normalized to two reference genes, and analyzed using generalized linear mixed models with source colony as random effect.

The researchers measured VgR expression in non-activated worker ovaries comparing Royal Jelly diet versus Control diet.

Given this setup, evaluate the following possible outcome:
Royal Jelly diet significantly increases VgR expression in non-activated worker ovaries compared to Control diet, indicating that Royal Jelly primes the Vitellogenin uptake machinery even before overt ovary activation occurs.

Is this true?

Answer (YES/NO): YES